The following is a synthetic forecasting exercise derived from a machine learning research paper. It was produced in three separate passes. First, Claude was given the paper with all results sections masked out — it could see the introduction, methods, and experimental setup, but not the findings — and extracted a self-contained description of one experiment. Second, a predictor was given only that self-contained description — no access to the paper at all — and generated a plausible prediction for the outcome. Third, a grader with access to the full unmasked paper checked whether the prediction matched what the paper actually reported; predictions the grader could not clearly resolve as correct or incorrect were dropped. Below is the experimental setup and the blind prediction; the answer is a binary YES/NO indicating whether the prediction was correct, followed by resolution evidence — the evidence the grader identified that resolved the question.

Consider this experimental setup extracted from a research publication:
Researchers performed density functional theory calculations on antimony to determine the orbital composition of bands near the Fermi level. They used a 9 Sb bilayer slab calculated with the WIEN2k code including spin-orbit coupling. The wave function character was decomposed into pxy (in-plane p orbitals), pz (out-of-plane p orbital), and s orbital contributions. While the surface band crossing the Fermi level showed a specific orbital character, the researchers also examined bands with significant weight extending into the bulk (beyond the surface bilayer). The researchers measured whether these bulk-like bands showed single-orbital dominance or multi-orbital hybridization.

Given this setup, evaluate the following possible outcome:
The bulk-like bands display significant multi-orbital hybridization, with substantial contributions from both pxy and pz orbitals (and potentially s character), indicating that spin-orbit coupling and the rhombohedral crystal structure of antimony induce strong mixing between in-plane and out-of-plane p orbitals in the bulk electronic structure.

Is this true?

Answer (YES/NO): YES